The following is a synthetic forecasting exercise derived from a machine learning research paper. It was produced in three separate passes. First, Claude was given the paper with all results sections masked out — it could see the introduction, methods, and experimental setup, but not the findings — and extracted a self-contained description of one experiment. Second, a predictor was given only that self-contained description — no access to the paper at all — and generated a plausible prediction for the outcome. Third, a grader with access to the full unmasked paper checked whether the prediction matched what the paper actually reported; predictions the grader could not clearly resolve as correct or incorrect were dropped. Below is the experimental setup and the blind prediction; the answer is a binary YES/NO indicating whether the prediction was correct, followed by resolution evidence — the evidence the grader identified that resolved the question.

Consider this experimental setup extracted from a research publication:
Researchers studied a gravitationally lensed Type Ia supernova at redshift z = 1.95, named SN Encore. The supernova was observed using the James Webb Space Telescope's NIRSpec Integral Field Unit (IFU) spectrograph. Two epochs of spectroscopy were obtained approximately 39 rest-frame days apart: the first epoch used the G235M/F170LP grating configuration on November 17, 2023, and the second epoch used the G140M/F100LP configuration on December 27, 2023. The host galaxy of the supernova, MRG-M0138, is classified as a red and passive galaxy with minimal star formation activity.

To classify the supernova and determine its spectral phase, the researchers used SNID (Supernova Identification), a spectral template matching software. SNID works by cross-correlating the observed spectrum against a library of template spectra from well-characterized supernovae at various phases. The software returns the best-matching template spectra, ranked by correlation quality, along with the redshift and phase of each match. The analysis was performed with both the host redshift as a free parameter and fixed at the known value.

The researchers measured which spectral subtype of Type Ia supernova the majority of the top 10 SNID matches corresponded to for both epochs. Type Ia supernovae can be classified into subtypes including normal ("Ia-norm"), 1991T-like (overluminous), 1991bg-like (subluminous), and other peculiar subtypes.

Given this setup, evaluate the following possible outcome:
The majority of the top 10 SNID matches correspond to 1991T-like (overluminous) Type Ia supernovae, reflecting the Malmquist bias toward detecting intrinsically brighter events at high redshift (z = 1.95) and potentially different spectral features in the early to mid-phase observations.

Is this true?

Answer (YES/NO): NO